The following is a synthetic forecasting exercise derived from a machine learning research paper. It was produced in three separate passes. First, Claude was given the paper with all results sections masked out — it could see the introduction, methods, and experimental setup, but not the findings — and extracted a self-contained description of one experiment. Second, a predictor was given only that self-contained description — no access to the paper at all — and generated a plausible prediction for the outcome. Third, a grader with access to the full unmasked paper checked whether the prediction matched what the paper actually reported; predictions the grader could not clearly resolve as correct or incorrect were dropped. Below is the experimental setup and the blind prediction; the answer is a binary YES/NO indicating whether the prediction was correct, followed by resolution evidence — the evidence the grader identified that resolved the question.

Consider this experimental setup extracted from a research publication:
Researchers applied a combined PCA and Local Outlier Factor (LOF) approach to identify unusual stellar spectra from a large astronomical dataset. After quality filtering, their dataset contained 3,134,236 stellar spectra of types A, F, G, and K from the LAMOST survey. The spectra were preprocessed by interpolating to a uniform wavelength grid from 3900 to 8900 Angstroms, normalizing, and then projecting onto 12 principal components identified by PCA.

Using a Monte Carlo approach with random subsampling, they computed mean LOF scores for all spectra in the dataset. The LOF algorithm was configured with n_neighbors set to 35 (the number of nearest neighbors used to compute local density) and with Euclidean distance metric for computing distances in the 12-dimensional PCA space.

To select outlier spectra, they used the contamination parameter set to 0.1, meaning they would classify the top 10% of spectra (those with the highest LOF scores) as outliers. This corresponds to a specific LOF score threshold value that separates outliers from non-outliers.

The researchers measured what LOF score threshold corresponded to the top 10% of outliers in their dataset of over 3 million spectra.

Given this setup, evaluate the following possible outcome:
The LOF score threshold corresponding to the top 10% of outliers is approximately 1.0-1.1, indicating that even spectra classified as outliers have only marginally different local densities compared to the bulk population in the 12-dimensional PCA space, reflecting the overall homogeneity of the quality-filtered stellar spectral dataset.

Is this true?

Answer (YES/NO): NO